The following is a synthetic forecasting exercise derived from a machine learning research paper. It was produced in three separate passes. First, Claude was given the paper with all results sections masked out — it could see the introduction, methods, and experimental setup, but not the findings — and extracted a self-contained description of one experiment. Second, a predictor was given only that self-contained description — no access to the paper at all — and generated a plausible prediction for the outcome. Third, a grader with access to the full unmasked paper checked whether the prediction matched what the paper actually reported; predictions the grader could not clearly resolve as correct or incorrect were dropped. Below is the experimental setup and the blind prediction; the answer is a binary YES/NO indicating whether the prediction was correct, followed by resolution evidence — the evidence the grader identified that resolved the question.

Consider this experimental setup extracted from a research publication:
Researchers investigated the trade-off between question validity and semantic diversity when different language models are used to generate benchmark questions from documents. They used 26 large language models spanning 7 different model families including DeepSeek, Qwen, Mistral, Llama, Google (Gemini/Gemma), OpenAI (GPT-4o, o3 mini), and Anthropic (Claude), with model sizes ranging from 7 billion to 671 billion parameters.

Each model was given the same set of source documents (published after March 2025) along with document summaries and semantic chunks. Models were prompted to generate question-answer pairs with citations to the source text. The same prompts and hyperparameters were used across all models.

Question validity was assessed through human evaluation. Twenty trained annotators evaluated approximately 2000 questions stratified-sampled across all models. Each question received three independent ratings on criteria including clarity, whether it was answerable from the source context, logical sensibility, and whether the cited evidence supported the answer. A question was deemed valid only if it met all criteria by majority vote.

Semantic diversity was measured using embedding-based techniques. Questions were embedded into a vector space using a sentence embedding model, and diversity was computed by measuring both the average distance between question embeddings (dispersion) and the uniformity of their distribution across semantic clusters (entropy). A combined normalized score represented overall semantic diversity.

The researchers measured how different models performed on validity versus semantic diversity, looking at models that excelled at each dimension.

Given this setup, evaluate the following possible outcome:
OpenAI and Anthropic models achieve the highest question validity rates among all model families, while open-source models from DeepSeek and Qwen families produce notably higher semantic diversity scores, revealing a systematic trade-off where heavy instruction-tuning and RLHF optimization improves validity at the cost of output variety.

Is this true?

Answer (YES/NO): NO